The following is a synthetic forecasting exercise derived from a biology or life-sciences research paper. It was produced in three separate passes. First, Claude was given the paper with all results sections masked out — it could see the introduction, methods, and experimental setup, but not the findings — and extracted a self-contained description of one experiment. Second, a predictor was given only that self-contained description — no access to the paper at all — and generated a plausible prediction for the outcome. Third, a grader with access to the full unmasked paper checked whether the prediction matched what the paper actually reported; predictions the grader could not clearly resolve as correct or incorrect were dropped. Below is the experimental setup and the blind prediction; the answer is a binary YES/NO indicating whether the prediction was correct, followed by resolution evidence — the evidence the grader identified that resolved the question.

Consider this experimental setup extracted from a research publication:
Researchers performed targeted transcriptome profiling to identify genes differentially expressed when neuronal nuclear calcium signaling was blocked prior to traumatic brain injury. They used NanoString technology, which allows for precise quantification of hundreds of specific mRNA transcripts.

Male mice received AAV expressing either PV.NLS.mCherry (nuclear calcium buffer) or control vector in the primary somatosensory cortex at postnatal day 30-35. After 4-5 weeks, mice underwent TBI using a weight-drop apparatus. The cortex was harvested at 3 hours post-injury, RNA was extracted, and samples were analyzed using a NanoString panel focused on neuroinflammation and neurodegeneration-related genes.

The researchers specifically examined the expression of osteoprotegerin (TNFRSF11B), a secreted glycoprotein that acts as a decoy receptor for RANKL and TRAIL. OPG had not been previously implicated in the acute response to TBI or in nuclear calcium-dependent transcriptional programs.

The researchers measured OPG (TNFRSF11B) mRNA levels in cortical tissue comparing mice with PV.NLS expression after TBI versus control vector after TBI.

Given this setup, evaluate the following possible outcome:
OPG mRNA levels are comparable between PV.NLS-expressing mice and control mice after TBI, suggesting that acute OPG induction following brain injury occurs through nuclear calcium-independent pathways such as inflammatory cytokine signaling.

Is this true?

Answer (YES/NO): NO